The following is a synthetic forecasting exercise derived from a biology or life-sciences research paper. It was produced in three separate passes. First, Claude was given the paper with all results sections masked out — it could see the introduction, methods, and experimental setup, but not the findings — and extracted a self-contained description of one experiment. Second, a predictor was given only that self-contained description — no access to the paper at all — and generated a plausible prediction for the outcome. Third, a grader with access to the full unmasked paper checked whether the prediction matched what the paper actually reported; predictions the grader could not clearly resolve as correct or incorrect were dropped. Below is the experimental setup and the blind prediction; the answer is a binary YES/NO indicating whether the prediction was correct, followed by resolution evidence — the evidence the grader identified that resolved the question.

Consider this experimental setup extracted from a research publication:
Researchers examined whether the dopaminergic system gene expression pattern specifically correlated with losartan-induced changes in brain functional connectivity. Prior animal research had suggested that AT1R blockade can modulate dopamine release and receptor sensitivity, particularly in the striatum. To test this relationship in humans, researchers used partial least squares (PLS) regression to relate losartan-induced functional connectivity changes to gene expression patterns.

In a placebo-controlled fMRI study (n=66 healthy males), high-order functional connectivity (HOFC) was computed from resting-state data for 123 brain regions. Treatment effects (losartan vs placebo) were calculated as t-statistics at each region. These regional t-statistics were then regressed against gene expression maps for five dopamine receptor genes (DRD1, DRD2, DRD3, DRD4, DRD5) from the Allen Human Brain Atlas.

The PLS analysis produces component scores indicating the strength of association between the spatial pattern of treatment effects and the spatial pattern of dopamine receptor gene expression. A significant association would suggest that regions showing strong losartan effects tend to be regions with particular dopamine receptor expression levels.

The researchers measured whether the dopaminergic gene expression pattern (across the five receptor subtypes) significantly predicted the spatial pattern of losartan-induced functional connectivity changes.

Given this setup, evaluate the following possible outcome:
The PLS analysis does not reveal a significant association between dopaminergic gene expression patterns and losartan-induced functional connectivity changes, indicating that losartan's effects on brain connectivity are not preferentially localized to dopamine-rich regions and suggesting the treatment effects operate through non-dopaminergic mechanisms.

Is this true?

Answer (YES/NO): NO